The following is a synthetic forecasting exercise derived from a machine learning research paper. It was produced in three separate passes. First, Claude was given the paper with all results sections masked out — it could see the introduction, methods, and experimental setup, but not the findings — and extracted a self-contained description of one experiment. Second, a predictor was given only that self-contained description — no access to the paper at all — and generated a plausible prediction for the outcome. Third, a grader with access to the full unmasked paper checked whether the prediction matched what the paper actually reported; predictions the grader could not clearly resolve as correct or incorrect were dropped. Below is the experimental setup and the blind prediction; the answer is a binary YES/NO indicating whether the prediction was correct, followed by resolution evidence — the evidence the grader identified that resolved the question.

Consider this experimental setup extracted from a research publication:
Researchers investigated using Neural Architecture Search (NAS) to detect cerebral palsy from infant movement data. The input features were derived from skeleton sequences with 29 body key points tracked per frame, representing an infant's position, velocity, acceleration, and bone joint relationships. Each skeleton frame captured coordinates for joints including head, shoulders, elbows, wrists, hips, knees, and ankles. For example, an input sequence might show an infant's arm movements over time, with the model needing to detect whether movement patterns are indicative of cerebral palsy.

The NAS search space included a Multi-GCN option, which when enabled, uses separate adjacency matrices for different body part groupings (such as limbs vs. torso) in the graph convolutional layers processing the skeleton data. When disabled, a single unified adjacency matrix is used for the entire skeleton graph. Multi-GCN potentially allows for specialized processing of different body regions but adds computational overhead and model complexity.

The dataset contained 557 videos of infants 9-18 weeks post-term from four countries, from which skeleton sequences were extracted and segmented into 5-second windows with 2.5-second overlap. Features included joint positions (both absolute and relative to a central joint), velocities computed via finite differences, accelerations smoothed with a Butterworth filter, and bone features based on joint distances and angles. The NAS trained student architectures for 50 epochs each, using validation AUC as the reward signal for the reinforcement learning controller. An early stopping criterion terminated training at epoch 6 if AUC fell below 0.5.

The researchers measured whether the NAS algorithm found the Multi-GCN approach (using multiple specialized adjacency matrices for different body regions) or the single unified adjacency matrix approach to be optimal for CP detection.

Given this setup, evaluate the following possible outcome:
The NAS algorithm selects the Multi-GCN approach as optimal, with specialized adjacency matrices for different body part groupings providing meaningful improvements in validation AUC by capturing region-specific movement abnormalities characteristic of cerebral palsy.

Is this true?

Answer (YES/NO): NO